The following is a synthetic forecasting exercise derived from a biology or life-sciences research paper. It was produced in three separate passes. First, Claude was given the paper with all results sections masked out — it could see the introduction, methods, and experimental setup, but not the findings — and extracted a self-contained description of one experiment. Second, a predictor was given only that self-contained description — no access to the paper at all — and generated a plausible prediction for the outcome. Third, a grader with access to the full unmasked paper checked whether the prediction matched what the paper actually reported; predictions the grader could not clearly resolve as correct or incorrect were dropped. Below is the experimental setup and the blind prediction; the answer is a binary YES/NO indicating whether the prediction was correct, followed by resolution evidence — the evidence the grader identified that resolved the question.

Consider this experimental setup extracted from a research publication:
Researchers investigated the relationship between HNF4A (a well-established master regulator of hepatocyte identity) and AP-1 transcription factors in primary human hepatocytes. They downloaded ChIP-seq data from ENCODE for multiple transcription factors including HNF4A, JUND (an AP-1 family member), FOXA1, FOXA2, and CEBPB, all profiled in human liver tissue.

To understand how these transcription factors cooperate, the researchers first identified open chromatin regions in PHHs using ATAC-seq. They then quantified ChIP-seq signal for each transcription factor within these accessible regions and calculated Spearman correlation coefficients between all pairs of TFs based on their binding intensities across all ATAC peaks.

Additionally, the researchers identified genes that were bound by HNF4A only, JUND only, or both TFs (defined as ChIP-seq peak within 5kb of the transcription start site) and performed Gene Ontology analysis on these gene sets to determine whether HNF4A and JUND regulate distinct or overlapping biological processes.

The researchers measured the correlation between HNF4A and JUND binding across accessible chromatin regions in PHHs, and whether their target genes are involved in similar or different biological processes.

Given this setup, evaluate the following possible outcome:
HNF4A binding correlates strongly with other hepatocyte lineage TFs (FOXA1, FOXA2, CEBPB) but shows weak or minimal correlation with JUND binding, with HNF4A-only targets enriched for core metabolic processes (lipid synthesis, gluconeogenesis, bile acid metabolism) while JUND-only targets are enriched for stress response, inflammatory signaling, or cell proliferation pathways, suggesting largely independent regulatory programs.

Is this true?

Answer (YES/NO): NO